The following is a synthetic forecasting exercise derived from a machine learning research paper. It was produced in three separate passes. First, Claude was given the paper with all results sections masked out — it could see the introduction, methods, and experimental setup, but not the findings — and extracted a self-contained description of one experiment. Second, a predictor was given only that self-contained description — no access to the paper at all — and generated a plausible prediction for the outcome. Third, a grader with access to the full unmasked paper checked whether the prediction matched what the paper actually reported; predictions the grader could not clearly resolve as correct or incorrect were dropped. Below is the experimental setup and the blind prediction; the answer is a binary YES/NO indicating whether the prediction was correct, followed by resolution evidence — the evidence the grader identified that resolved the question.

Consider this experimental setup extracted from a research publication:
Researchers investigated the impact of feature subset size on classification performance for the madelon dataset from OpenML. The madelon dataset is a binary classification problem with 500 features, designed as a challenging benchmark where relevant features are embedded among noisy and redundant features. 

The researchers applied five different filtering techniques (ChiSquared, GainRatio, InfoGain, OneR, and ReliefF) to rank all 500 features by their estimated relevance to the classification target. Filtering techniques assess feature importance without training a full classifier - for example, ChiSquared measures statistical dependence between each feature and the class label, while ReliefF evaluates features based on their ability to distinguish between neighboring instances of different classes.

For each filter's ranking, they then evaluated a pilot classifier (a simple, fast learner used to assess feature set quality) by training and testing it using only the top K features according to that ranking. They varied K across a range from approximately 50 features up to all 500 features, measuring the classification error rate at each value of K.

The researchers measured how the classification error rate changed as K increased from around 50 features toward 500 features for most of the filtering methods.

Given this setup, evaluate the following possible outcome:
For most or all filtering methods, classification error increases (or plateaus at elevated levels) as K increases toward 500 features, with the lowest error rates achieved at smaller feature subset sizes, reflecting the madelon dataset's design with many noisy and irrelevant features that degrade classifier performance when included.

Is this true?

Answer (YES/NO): YES